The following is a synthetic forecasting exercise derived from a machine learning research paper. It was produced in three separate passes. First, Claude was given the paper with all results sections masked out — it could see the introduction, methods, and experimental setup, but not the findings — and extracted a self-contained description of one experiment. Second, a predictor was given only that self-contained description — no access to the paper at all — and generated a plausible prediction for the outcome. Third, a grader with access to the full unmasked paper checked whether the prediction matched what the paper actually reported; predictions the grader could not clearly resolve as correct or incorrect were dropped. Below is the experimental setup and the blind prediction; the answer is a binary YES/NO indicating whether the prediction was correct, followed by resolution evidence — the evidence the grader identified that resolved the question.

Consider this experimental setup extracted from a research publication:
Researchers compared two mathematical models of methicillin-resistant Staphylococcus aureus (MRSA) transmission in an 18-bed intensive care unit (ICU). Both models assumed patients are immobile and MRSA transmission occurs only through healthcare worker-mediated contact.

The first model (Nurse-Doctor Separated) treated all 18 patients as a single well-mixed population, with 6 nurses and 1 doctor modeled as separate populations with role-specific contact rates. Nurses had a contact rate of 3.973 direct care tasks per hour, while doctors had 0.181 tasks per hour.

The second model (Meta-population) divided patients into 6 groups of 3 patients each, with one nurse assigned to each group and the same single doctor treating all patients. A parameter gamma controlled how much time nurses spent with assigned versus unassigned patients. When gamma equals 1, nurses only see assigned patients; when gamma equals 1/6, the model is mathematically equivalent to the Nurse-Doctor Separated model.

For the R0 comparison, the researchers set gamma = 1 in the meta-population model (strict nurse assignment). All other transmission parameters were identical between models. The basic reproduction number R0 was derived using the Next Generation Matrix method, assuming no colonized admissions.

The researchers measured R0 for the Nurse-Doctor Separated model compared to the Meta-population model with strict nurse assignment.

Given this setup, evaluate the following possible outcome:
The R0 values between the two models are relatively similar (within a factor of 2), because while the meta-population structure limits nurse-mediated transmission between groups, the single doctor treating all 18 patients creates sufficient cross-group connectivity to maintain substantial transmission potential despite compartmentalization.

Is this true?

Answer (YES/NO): NO